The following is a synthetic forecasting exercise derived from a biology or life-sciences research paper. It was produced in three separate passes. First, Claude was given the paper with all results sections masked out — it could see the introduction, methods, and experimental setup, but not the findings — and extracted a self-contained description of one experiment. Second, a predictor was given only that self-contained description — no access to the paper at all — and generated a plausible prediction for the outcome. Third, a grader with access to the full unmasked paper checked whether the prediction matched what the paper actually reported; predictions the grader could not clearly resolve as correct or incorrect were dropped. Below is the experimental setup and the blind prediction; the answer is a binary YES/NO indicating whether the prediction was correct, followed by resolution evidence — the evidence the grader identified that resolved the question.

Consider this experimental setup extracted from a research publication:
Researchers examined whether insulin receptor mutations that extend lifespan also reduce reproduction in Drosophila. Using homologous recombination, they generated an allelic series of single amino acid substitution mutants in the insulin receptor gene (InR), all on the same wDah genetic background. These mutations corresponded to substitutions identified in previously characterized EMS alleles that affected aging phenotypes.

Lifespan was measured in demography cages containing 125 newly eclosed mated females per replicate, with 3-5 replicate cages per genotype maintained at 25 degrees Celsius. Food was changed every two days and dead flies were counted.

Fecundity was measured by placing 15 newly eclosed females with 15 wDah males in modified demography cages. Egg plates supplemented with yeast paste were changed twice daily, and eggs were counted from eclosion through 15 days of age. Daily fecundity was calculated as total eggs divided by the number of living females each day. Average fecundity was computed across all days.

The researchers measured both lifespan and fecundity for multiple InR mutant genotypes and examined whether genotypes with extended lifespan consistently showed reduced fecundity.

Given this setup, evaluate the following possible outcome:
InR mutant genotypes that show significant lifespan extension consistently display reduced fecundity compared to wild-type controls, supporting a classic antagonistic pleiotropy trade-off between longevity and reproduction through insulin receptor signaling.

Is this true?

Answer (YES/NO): NO